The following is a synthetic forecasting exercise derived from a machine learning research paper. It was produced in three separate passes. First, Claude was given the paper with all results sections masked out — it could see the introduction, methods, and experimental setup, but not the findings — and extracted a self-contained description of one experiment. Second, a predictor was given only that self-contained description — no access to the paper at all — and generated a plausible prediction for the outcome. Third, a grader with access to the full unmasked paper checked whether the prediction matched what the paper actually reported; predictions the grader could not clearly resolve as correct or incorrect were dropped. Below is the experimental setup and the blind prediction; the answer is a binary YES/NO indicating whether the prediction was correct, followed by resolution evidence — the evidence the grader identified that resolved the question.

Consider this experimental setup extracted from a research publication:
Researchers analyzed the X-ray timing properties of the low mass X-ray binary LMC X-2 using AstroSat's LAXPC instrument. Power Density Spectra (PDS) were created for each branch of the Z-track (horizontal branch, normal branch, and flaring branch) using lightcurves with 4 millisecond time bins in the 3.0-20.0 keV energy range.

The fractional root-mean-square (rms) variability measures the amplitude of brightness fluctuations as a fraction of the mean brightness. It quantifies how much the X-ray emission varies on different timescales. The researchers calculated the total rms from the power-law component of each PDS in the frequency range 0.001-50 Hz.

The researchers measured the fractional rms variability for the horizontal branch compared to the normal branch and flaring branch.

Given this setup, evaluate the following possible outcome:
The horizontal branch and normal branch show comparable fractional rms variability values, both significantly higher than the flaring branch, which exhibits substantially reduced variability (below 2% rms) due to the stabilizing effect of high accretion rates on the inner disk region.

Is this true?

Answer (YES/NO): NO